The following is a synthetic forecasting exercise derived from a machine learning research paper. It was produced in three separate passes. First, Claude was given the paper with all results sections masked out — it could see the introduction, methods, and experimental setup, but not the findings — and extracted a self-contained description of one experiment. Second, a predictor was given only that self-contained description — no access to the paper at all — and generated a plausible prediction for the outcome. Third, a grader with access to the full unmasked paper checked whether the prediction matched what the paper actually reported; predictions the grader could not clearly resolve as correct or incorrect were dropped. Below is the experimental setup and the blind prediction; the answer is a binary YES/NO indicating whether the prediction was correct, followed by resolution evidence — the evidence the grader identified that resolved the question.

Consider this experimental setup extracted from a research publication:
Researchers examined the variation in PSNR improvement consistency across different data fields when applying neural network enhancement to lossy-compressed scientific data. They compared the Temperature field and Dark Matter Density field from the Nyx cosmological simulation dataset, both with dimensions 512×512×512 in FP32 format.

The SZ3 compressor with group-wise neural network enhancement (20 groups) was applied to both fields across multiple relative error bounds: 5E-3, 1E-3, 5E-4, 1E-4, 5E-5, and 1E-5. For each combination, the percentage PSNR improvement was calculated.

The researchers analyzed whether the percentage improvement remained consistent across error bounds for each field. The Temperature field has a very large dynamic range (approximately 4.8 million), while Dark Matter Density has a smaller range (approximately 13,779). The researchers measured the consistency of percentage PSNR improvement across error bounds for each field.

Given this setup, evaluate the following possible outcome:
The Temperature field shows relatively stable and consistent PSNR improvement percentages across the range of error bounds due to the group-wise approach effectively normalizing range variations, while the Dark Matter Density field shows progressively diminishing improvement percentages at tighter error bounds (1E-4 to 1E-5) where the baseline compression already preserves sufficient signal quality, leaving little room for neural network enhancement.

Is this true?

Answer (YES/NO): NO